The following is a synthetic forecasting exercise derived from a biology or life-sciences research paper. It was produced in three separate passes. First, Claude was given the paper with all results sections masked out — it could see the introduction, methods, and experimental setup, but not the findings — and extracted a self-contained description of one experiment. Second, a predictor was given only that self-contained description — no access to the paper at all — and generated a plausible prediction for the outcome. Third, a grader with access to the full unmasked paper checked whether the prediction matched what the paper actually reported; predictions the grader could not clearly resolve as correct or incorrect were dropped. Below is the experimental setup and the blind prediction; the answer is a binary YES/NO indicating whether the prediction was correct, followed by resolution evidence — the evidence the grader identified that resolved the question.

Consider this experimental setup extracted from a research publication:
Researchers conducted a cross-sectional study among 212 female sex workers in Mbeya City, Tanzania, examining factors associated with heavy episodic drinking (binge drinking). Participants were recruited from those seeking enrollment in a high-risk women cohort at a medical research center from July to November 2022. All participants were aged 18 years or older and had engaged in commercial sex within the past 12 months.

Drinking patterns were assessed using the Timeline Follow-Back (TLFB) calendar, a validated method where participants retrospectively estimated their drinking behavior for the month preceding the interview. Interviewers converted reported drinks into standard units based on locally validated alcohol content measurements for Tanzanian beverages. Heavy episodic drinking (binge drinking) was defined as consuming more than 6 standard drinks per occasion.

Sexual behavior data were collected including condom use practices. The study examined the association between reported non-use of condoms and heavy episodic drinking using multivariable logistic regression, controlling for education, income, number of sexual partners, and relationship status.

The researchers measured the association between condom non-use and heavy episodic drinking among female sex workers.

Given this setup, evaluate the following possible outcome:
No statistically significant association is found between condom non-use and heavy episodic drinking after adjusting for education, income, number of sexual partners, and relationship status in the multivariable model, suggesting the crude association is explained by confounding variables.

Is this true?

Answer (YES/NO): NO